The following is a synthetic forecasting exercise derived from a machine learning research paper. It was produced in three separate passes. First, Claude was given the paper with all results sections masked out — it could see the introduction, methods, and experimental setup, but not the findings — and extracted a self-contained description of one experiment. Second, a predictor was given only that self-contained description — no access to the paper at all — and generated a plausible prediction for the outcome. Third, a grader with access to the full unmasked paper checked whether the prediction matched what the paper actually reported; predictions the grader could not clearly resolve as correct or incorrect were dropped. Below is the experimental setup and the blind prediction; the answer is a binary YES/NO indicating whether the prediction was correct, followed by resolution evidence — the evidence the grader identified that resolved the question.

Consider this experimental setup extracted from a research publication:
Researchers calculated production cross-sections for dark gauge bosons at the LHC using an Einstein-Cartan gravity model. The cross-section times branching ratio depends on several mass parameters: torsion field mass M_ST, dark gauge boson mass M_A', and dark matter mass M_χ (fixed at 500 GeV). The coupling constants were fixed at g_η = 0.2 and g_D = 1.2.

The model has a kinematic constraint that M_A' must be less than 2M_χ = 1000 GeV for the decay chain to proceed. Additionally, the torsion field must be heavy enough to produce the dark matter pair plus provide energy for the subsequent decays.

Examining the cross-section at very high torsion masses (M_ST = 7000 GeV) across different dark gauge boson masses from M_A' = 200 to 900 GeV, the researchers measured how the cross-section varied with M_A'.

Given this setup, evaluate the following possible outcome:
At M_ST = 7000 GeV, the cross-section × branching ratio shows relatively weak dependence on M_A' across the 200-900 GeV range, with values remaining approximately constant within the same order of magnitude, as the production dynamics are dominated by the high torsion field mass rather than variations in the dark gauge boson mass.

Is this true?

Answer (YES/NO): YES